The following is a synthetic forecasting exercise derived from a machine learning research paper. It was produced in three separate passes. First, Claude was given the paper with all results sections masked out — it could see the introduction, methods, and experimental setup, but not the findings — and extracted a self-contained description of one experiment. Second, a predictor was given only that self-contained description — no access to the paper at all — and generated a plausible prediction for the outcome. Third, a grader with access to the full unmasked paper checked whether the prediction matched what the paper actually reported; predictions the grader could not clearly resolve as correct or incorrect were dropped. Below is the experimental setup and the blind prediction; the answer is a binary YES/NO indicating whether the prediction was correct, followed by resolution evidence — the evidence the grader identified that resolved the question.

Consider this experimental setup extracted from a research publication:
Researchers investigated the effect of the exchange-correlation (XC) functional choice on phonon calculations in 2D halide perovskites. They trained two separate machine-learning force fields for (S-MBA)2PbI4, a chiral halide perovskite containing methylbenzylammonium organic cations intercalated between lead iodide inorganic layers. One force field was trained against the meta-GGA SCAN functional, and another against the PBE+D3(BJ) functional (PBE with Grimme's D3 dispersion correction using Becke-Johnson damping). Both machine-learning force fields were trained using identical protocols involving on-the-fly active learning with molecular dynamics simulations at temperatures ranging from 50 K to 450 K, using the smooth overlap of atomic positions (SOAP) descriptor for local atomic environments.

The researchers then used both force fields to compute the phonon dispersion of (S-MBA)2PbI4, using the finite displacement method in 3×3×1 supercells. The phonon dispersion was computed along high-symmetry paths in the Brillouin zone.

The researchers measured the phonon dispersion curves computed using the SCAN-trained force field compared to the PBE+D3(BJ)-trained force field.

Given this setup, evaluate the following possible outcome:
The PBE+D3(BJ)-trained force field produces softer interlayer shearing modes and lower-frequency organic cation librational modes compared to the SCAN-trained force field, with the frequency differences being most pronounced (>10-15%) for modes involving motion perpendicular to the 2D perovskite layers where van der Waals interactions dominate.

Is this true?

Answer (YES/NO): NO